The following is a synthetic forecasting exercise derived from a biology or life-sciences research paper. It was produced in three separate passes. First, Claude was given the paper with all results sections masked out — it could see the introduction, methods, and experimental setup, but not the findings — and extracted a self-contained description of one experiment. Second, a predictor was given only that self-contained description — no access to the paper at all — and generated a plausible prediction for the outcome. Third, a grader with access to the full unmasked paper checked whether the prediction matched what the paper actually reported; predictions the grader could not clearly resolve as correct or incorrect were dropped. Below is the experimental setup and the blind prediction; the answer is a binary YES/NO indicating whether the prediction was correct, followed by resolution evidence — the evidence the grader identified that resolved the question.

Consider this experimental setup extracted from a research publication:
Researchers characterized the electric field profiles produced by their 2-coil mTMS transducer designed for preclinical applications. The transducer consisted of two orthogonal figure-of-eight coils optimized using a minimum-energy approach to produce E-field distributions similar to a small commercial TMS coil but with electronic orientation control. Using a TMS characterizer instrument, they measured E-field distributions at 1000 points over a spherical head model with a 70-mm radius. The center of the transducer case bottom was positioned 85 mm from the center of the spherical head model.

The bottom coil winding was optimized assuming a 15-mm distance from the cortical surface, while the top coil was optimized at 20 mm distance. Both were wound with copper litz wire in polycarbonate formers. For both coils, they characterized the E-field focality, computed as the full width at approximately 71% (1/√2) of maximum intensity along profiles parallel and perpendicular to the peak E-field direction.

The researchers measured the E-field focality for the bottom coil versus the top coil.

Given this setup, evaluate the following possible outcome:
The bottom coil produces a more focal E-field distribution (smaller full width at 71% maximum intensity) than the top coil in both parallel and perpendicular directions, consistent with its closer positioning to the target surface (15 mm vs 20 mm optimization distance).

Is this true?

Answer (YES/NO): YES